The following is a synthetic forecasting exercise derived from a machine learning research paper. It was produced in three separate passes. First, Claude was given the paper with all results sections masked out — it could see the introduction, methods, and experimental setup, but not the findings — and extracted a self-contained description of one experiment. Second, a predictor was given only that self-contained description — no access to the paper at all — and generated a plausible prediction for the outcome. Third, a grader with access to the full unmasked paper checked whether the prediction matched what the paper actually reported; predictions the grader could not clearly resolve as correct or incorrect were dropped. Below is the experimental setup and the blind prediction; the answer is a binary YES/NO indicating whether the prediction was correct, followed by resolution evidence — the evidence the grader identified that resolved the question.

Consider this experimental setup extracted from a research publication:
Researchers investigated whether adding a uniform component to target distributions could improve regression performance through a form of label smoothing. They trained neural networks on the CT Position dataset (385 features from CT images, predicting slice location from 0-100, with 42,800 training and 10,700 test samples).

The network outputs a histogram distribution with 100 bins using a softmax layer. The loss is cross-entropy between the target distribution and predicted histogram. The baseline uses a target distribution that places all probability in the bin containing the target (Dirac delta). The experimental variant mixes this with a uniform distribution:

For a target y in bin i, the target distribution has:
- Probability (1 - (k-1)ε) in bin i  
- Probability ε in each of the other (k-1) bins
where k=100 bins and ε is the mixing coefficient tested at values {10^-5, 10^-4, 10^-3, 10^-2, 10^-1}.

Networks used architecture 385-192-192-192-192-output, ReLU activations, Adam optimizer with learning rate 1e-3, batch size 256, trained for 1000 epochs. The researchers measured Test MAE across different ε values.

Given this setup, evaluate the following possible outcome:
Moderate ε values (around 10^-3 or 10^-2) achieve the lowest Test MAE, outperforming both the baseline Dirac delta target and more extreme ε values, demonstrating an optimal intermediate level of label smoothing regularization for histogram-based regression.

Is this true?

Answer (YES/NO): NO